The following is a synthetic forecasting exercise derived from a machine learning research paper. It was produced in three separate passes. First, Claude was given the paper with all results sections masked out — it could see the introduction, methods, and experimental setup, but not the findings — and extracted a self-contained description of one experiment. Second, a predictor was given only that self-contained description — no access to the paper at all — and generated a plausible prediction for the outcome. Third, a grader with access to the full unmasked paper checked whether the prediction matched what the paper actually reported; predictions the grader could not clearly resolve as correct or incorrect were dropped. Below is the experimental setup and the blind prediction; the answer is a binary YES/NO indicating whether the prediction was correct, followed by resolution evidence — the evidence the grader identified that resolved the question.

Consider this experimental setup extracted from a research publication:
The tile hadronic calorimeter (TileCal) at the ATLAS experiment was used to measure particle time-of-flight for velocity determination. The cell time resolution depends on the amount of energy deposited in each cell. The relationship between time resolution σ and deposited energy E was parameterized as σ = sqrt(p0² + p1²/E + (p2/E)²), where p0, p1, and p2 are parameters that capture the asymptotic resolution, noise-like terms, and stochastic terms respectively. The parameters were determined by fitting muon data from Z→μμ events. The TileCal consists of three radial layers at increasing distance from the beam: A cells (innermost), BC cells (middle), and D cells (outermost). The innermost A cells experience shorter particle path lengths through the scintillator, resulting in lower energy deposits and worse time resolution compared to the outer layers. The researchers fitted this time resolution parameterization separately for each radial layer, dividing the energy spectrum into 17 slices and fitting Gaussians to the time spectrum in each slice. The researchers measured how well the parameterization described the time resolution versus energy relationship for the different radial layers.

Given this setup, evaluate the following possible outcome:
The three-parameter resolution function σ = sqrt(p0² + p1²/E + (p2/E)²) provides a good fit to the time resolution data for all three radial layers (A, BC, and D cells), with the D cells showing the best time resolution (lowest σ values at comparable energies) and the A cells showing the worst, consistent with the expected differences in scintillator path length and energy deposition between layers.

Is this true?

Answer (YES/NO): NO